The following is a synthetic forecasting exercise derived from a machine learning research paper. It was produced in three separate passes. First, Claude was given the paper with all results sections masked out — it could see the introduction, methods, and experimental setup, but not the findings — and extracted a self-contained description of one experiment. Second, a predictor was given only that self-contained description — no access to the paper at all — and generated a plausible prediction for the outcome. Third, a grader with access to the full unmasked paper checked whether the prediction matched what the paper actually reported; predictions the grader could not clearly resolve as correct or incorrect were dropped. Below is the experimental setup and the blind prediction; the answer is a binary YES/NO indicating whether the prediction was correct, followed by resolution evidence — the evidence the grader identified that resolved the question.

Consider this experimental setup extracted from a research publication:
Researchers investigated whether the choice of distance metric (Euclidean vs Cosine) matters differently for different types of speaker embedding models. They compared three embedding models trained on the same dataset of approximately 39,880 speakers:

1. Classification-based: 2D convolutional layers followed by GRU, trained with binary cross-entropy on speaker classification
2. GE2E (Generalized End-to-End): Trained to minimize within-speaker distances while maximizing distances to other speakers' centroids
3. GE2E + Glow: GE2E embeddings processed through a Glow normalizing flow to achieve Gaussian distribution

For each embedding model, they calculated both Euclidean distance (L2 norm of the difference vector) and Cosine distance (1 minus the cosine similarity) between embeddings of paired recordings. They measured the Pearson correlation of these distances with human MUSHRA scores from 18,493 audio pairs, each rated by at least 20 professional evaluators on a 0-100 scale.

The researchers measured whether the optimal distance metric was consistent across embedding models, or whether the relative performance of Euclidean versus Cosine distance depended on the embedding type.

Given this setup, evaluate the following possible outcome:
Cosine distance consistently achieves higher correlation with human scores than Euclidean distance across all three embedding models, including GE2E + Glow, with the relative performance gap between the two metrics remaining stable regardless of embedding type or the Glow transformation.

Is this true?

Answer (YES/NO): NO